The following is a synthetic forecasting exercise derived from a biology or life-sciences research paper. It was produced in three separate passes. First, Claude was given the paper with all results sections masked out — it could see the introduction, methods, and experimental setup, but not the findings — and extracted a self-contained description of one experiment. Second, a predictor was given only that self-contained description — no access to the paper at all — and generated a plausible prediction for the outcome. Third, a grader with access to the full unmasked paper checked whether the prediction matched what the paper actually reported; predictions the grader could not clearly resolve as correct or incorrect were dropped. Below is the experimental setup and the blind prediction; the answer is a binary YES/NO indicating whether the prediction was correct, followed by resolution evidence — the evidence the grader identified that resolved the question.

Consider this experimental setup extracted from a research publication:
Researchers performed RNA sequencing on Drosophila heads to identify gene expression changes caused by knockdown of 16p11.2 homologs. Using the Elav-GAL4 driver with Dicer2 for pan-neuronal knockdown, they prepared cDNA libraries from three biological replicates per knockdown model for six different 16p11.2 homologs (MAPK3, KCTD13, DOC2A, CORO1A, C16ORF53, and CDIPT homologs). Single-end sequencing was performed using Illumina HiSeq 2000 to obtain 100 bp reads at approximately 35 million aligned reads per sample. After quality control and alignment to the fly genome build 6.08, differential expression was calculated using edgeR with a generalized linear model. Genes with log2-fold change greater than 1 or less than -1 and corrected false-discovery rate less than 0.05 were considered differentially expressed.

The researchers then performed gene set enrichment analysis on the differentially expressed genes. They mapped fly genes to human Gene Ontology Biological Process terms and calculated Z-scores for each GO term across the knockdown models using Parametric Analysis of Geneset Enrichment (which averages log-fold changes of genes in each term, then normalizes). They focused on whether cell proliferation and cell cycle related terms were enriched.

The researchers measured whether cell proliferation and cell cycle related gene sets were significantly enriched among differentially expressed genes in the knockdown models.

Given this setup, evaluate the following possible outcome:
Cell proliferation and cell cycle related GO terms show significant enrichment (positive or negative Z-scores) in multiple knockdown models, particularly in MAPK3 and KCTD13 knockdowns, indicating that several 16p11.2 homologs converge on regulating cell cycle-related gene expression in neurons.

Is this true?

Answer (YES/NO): NO